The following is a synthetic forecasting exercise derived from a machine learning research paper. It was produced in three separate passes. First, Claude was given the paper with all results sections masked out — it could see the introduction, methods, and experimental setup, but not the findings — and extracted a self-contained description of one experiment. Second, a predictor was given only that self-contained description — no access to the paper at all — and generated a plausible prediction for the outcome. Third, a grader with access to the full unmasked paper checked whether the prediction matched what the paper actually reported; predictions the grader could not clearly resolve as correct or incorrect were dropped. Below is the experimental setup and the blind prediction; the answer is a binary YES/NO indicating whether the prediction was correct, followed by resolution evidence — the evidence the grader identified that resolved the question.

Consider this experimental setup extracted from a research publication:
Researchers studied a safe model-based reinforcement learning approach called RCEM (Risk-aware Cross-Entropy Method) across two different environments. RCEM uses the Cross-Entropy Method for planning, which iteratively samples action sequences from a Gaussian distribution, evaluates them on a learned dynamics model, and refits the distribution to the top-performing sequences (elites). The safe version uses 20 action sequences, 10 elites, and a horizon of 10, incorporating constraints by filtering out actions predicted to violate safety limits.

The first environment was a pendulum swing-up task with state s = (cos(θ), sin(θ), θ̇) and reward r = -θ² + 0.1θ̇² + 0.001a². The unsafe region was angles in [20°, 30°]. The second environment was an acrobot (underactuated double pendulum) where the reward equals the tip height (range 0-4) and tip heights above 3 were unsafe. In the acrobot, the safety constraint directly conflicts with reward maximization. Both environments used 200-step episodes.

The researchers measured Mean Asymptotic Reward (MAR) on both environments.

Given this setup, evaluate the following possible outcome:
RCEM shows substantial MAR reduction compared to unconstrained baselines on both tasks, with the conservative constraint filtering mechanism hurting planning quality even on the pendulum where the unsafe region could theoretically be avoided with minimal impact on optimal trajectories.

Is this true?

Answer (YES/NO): NO